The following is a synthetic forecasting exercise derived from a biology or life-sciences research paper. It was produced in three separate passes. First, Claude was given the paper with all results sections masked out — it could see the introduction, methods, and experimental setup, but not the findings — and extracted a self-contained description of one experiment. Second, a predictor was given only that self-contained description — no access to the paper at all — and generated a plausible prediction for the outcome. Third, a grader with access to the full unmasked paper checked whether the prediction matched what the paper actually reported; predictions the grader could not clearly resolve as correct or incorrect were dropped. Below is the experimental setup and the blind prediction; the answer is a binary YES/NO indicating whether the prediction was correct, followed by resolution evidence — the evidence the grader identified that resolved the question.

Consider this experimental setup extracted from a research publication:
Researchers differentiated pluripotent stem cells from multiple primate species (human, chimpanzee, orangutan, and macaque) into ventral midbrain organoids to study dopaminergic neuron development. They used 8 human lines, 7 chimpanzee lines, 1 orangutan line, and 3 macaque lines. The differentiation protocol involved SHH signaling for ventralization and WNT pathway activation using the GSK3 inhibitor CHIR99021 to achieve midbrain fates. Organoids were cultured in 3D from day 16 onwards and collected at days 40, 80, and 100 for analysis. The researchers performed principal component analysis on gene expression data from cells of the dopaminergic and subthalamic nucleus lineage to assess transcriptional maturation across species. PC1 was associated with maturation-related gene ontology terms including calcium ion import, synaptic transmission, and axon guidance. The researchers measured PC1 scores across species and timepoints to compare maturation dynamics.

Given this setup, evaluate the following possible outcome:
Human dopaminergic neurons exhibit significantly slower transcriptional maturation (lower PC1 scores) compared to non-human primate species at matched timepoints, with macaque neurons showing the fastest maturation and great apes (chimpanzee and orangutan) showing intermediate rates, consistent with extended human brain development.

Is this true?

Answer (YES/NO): NO